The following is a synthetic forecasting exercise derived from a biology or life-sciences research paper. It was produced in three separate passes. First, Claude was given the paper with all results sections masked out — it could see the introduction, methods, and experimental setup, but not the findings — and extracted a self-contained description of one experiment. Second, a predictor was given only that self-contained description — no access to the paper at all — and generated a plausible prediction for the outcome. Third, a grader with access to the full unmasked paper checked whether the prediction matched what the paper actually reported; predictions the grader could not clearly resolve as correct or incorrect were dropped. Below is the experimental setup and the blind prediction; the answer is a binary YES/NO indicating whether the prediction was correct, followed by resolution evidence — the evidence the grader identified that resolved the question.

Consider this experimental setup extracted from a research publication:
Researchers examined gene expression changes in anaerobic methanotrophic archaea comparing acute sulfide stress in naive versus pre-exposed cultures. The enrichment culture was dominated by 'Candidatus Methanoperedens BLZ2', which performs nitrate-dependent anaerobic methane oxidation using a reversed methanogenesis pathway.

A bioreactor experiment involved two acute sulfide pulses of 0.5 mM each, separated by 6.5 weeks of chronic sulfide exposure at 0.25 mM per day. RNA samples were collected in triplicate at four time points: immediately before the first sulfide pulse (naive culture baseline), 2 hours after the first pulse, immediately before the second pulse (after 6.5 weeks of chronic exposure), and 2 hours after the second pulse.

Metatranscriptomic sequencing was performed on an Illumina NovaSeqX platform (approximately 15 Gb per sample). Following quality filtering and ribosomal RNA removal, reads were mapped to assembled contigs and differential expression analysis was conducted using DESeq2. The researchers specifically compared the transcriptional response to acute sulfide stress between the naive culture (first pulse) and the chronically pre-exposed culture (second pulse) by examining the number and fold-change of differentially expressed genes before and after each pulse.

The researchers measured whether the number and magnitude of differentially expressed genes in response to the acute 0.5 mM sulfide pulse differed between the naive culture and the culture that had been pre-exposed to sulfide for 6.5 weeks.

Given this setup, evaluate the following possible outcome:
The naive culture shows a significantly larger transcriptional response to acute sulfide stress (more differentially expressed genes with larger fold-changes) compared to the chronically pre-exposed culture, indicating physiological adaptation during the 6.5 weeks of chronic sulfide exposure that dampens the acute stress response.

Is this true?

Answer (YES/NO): NO